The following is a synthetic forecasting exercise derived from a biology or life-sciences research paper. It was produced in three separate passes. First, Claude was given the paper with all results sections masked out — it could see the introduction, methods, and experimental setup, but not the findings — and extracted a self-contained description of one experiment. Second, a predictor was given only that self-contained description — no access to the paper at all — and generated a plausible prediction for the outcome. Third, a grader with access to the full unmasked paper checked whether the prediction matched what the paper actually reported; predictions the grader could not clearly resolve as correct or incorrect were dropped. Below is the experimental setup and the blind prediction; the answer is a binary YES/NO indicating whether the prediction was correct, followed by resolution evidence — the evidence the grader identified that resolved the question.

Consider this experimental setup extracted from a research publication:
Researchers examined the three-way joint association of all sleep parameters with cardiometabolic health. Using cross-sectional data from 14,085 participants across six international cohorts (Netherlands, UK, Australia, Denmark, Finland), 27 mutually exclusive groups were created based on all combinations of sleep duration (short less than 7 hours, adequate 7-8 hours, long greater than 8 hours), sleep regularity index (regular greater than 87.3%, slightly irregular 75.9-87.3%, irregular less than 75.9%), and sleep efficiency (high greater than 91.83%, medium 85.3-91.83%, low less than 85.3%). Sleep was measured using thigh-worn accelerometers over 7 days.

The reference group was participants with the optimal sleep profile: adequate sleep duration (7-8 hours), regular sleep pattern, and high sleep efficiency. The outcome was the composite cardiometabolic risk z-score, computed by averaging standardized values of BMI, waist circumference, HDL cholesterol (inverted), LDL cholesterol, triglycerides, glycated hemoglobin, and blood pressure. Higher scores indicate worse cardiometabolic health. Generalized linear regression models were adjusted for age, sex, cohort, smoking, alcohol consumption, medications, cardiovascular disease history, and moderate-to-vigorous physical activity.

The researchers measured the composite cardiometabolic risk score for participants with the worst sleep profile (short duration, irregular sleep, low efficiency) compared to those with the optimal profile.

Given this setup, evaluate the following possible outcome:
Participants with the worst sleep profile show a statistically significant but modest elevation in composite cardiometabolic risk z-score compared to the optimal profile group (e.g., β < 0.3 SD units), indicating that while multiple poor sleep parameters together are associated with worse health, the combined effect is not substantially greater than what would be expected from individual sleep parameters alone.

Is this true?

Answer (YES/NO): YES